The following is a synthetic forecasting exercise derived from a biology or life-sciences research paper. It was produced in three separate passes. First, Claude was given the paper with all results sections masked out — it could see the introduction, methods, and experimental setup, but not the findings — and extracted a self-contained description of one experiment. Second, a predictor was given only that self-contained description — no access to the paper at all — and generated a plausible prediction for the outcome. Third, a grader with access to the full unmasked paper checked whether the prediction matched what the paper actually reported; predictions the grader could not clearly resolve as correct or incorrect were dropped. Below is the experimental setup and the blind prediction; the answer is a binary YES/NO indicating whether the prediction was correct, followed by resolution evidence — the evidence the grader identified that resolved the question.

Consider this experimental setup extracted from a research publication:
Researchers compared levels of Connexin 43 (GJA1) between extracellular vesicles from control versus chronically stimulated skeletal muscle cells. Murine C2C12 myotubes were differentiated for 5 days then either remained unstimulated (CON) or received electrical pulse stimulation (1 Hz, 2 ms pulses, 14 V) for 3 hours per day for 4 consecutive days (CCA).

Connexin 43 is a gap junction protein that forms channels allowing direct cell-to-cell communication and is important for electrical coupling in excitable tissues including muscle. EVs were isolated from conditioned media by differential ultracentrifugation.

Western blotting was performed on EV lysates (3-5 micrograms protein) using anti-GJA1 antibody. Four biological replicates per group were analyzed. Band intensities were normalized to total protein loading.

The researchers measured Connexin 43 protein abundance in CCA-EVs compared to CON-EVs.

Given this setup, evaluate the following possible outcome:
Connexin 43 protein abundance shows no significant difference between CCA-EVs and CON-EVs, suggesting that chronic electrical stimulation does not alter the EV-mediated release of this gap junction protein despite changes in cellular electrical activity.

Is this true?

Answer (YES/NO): NO